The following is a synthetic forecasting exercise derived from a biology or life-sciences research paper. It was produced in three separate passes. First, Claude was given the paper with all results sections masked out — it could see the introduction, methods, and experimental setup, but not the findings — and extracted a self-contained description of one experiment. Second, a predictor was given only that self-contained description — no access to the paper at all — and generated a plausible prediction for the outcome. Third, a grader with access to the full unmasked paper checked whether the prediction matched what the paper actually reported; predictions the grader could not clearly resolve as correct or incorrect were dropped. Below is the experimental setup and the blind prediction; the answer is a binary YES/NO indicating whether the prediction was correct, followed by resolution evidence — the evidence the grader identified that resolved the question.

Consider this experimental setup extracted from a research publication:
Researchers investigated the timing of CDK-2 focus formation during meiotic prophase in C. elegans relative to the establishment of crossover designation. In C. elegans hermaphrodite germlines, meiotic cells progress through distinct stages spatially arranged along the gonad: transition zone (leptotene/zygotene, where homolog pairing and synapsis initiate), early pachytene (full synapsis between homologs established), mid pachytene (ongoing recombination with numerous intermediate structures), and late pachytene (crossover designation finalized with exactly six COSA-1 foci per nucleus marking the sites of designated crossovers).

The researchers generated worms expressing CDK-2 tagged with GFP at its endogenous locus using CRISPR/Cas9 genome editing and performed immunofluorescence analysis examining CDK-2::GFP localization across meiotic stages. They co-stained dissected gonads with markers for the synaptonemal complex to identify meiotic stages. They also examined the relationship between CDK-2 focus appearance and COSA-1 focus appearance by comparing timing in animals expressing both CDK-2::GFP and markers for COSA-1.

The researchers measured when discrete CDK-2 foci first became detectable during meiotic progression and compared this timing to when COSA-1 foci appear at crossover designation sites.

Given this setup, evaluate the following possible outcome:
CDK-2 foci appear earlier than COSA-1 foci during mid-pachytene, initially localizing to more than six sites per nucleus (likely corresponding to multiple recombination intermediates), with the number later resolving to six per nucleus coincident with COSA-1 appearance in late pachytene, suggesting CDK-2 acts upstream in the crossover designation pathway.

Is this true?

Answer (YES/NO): NO